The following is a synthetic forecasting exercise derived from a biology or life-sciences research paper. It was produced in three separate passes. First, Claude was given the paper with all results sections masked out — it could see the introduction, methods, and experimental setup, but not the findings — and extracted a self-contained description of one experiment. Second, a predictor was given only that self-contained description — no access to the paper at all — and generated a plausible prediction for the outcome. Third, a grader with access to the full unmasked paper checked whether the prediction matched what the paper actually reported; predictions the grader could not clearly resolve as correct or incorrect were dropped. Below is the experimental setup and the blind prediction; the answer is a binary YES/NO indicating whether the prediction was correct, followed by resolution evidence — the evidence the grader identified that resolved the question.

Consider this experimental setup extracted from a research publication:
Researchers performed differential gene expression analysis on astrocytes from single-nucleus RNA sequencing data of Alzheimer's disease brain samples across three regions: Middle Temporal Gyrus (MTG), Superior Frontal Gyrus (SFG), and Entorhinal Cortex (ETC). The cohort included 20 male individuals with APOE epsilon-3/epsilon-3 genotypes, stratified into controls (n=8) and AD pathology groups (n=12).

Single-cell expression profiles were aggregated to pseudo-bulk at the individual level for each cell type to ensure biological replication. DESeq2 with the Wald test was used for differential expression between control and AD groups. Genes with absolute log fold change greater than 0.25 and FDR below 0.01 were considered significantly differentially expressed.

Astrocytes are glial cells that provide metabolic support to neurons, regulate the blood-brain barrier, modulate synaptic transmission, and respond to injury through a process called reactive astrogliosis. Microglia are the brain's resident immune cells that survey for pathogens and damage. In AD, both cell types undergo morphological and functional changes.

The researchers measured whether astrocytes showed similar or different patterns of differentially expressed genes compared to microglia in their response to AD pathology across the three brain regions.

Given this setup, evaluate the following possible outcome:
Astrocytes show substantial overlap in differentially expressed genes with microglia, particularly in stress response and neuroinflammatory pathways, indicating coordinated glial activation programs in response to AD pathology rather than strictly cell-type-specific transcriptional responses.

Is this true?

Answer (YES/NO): NO